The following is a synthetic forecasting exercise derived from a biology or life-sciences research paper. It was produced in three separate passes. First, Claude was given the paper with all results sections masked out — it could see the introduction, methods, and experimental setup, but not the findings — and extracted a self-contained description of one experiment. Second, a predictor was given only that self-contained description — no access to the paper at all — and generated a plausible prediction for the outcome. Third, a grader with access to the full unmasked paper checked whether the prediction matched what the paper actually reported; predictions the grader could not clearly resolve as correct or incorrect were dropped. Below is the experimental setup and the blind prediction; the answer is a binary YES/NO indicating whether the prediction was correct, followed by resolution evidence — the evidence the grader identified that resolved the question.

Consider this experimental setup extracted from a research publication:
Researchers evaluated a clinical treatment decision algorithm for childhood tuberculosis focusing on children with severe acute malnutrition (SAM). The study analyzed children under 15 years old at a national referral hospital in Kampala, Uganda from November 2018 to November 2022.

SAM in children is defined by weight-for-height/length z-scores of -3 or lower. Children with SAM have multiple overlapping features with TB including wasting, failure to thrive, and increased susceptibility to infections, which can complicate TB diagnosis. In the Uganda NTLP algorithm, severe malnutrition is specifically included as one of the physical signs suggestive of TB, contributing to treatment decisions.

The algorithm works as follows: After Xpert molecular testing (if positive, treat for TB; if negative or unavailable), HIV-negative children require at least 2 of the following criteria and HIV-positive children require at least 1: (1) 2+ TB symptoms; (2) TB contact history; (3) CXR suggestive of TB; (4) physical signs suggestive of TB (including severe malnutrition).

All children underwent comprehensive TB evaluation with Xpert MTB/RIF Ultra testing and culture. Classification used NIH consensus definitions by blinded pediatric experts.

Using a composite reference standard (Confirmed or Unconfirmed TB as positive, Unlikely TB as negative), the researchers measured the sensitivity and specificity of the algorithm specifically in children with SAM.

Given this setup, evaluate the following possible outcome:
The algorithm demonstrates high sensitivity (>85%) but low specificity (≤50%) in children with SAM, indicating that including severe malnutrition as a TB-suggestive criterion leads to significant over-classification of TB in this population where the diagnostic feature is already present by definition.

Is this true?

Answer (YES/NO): YES